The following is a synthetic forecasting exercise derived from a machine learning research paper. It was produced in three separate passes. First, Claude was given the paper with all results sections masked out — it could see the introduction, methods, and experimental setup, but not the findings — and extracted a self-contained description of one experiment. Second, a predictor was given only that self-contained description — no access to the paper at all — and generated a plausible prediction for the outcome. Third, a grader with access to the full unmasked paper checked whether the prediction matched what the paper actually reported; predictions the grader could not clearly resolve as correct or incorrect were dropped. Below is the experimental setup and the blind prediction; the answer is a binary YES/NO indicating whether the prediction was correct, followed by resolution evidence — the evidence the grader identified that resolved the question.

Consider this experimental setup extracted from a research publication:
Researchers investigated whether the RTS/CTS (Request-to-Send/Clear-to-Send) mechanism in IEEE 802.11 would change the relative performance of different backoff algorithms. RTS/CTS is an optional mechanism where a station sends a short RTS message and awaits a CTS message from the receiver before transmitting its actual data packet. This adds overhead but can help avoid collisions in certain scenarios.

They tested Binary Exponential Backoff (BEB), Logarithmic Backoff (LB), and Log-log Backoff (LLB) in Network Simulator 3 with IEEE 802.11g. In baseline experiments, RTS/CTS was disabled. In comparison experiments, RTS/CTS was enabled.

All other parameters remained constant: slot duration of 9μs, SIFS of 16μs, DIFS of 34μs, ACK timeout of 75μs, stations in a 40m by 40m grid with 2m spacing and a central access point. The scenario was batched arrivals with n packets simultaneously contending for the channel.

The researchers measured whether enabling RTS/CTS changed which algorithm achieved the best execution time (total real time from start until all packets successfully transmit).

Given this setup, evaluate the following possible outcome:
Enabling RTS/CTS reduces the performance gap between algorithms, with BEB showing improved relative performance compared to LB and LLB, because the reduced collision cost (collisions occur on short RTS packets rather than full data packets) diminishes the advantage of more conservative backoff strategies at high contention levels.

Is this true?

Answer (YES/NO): NO